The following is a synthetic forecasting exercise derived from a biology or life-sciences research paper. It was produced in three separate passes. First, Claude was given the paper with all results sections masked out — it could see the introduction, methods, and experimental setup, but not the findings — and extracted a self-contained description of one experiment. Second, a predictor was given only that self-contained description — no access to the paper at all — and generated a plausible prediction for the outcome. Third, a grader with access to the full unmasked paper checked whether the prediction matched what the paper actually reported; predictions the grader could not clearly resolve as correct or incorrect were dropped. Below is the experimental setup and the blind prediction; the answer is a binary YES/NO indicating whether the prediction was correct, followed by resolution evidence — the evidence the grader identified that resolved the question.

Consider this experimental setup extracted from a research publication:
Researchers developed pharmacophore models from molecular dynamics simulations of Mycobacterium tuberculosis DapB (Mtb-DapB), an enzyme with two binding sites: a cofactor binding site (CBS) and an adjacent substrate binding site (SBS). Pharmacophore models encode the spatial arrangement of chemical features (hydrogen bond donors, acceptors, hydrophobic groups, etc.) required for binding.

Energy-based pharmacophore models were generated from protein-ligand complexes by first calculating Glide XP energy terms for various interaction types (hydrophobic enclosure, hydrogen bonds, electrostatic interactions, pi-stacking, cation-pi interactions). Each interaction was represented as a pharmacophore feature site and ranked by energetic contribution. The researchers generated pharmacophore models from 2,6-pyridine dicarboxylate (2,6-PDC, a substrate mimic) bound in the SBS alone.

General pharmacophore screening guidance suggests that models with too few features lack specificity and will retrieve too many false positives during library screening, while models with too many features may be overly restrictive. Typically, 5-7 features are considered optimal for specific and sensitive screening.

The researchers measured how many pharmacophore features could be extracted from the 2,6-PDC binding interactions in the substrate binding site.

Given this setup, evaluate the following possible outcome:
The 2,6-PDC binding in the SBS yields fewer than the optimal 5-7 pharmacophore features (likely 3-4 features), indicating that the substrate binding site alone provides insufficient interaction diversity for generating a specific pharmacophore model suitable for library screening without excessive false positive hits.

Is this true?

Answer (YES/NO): YES